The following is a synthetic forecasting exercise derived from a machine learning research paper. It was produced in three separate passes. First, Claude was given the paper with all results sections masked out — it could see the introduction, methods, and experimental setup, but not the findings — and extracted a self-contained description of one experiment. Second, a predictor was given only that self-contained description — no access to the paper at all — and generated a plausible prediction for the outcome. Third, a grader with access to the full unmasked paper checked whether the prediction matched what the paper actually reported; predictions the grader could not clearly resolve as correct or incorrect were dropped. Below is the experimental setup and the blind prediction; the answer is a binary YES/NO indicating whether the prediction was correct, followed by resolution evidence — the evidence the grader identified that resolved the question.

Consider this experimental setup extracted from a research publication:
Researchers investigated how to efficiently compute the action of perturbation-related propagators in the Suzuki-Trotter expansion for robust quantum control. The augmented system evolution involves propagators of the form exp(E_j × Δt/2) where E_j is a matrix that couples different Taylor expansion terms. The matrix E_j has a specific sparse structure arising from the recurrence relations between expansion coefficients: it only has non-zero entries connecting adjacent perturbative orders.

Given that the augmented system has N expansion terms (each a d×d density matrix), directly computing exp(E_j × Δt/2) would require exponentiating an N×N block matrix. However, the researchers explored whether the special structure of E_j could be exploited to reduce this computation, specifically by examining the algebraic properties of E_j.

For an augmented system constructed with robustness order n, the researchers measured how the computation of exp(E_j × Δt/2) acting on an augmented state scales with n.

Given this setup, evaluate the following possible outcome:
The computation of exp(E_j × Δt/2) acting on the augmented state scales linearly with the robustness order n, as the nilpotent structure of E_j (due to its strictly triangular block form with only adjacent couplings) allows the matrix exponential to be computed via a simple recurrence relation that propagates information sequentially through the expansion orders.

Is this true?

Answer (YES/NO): YES